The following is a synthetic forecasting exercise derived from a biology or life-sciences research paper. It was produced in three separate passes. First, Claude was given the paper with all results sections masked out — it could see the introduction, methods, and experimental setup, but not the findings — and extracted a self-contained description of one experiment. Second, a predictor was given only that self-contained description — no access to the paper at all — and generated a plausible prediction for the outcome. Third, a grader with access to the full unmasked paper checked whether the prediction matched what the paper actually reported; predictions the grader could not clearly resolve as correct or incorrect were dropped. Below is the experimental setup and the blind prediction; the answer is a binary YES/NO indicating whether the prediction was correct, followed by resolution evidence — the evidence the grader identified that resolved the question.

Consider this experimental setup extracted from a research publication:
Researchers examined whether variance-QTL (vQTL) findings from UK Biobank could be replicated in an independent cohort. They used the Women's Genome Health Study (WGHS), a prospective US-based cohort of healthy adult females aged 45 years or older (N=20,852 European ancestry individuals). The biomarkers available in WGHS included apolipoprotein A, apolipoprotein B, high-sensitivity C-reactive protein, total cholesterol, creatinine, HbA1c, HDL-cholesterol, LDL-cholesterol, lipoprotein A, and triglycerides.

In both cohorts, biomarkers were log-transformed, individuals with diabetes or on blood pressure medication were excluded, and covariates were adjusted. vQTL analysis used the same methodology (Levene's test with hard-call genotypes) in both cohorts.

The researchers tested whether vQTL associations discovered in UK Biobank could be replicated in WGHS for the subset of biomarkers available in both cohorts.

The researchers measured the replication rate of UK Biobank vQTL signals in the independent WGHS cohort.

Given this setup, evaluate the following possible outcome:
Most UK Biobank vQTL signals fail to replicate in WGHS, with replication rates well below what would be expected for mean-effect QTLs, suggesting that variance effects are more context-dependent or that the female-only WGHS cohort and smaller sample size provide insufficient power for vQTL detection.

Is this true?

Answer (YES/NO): NO